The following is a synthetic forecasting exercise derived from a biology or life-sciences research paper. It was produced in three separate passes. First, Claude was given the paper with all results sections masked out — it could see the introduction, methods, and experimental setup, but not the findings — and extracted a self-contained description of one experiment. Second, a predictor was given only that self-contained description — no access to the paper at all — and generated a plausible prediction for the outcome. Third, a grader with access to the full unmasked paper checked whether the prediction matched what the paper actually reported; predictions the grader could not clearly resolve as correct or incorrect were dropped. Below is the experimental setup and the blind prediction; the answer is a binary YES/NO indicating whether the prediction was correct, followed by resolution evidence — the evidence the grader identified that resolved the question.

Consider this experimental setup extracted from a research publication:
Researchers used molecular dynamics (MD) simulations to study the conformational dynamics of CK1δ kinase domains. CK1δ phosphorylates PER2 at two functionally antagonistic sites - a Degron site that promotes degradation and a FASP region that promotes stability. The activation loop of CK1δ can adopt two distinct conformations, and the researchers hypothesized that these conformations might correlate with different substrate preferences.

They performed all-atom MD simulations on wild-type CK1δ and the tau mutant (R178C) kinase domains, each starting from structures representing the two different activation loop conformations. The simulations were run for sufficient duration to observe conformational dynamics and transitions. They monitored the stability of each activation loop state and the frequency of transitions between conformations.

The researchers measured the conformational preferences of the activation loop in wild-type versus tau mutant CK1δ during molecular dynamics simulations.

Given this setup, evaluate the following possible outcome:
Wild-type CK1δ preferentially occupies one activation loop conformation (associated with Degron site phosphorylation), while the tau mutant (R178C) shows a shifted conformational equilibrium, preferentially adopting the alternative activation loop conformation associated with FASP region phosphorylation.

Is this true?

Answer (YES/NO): NO